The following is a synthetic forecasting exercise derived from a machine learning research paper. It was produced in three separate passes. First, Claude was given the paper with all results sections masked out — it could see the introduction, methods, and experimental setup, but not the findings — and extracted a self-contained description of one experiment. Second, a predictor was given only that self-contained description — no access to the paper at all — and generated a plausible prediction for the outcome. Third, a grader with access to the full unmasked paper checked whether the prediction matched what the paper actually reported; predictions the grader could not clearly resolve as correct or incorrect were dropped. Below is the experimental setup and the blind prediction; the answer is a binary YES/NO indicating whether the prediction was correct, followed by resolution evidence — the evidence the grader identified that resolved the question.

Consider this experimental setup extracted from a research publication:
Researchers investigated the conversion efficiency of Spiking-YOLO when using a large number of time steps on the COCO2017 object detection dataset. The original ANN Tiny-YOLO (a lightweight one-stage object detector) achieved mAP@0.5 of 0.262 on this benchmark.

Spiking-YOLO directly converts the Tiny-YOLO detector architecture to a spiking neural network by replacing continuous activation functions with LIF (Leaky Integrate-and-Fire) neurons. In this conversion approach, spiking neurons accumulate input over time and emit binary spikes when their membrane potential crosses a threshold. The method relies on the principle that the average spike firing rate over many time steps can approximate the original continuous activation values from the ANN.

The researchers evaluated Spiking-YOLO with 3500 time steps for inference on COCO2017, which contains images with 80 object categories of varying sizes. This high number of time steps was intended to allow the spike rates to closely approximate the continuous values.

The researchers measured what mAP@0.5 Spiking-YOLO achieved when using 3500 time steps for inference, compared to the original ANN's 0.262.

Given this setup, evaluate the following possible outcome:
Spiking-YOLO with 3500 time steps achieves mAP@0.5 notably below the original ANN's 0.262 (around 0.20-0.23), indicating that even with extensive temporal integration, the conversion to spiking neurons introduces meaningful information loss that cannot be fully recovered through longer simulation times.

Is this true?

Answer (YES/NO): NO